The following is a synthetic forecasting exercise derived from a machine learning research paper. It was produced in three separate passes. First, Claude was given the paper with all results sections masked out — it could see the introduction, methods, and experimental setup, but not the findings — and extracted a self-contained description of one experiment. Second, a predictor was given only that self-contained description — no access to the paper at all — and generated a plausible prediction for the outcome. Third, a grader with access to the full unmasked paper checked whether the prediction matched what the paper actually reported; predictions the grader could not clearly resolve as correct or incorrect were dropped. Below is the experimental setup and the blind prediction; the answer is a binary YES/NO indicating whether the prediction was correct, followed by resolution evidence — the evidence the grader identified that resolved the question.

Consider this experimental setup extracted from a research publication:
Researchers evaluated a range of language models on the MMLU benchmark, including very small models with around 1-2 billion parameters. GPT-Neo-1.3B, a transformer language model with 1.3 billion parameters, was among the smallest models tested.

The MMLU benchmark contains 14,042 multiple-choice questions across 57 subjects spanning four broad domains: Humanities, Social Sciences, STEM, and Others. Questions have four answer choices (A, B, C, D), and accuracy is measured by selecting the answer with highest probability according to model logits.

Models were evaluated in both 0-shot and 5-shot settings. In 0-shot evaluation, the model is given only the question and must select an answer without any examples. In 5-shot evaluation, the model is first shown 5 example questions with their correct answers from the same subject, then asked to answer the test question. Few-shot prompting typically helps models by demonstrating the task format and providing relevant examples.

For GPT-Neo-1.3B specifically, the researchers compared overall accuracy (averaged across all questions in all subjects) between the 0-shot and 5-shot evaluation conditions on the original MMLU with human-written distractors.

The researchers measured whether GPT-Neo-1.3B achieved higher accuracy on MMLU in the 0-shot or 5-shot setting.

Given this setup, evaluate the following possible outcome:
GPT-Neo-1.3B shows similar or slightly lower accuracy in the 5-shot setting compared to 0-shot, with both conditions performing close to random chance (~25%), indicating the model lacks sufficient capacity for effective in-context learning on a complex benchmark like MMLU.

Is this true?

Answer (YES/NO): YES